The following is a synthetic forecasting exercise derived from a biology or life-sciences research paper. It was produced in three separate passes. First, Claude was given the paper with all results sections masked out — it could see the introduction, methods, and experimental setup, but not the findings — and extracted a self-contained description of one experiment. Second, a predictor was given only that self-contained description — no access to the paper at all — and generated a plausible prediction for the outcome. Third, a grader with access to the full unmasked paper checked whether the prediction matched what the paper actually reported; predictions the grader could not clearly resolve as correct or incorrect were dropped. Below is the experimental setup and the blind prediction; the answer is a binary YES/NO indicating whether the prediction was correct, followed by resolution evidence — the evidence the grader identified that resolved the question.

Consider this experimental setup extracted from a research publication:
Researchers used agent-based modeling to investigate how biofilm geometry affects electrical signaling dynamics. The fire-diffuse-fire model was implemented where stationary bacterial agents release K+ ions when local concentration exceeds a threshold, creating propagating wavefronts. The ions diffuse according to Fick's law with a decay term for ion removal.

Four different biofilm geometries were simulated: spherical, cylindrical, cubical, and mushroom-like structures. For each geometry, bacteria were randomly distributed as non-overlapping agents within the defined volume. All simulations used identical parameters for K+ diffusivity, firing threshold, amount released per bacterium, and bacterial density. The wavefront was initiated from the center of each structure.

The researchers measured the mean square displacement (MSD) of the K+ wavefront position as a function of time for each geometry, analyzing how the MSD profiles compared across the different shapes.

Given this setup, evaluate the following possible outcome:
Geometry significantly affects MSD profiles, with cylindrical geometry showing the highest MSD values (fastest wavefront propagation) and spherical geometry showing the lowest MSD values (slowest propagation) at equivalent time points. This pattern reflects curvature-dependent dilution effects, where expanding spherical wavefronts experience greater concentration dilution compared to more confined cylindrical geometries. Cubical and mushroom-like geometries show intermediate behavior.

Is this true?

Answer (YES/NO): NO